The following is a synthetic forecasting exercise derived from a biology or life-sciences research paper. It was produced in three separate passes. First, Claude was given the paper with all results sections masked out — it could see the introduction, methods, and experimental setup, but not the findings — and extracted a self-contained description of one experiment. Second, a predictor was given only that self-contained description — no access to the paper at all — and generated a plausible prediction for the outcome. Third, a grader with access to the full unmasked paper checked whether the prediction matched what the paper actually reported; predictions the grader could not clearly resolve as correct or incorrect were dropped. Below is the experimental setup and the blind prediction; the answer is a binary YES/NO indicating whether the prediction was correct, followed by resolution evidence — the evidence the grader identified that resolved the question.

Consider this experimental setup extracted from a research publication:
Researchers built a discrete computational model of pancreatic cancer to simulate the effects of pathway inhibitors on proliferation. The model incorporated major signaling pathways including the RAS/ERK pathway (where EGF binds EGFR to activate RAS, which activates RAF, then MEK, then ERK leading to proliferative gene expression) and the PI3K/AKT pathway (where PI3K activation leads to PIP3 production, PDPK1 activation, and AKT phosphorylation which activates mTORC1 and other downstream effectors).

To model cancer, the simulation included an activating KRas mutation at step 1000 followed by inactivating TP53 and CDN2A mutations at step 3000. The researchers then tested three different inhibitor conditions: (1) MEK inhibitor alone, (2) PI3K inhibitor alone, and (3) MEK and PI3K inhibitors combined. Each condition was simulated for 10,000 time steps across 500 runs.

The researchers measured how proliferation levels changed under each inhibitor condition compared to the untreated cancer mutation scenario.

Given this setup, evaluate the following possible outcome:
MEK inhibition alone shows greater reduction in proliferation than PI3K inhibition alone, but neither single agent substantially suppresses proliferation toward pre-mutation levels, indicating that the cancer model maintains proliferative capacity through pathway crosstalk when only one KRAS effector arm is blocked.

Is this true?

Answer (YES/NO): NO